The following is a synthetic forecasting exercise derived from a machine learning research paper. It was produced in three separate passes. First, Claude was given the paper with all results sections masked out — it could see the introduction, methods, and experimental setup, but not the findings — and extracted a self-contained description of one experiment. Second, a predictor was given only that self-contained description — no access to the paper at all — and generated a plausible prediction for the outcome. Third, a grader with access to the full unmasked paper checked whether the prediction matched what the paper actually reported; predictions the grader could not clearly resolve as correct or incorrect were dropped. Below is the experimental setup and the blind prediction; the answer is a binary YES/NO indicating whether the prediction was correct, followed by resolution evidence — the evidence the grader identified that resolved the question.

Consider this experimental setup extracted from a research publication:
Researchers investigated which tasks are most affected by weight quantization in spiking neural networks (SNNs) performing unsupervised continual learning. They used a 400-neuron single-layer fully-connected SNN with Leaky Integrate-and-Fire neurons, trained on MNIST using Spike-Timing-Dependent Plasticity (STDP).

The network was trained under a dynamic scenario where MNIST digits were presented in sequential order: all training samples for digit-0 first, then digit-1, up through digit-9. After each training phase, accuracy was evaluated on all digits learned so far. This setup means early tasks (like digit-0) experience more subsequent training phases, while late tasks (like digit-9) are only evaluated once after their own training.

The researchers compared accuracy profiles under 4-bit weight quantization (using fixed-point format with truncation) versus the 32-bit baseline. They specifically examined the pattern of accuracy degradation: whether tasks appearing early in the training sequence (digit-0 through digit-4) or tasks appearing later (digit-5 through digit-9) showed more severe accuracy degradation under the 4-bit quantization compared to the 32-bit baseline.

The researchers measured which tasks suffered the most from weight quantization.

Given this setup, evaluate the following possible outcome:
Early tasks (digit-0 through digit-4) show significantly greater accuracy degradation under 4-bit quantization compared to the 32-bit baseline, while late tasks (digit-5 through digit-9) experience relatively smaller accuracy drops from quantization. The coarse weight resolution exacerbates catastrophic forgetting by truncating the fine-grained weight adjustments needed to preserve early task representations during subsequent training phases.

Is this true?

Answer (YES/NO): NO